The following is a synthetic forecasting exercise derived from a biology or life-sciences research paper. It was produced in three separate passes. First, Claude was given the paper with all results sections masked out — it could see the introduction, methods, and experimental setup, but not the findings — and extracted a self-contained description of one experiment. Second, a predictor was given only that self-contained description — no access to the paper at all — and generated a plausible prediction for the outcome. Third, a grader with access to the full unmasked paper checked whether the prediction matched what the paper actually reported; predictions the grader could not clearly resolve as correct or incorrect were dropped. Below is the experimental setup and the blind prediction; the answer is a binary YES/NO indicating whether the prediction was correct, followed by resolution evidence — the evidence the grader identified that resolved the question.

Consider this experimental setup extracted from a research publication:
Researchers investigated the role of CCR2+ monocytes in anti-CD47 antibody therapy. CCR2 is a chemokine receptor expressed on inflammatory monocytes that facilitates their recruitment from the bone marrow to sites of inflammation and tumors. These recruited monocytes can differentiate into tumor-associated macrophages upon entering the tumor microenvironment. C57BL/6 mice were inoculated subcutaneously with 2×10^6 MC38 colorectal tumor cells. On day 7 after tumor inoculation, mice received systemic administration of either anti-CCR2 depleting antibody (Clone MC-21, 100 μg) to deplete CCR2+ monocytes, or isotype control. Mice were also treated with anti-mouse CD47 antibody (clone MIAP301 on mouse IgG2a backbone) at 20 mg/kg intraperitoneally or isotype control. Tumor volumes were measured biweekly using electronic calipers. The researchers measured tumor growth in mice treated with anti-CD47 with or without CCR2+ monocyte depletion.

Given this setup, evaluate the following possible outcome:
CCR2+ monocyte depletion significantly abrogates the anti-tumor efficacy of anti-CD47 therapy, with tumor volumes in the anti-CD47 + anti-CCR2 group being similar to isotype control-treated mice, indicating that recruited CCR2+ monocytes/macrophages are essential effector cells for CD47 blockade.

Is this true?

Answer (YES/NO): NO